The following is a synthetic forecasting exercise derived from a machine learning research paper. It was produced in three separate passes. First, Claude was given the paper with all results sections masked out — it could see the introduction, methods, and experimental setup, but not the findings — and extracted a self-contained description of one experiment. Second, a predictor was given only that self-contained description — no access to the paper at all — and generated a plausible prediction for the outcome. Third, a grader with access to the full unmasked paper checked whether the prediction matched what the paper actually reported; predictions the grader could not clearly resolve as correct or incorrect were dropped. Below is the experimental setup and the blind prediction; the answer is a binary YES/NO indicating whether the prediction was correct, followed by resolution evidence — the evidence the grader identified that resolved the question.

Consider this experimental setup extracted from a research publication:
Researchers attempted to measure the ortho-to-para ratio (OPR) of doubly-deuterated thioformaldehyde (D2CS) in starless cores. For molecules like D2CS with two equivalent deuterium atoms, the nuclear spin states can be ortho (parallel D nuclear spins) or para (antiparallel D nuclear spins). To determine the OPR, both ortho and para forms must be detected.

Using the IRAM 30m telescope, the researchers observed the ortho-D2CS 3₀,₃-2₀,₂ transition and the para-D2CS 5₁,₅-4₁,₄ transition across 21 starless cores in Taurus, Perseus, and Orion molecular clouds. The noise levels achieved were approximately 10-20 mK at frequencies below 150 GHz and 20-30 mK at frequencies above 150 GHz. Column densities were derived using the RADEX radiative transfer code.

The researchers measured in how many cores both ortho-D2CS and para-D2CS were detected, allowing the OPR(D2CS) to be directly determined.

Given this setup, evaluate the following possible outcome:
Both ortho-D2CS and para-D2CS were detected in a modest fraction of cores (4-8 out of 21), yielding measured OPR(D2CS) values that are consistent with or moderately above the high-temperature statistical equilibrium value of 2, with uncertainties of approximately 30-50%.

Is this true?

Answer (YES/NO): NO